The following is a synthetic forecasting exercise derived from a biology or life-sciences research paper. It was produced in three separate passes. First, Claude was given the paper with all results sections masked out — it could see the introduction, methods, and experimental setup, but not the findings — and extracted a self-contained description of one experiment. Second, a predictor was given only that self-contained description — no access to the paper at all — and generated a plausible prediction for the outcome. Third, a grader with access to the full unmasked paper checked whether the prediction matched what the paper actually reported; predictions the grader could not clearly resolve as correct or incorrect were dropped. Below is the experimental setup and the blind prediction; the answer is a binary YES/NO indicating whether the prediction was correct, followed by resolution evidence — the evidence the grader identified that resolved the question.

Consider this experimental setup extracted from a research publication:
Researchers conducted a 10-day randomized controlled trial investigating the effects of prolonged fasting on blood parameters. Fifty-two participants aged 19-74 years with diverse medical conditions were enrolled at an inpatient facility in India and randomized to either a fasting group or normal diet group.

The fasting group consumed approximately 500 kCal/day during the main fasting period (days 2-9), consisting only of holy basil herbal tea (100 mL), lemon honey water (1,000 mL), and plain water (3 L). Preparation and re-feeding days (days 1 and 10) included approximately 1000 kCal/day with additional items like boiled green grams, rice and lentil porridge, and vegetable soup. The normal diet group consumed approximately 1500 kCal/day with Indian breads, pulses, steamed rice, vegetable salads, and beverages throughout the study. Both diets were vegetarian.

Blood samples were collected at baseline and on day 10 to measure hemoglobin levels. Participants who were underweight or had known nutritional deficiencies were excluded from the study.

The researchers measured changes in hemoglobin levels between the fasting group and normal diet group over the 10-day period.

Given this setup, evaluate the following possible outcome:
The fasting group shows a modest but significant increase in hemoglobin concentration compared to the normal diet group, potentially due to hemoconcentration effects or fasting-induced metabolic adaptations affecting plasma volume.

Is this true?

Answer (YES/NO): NO